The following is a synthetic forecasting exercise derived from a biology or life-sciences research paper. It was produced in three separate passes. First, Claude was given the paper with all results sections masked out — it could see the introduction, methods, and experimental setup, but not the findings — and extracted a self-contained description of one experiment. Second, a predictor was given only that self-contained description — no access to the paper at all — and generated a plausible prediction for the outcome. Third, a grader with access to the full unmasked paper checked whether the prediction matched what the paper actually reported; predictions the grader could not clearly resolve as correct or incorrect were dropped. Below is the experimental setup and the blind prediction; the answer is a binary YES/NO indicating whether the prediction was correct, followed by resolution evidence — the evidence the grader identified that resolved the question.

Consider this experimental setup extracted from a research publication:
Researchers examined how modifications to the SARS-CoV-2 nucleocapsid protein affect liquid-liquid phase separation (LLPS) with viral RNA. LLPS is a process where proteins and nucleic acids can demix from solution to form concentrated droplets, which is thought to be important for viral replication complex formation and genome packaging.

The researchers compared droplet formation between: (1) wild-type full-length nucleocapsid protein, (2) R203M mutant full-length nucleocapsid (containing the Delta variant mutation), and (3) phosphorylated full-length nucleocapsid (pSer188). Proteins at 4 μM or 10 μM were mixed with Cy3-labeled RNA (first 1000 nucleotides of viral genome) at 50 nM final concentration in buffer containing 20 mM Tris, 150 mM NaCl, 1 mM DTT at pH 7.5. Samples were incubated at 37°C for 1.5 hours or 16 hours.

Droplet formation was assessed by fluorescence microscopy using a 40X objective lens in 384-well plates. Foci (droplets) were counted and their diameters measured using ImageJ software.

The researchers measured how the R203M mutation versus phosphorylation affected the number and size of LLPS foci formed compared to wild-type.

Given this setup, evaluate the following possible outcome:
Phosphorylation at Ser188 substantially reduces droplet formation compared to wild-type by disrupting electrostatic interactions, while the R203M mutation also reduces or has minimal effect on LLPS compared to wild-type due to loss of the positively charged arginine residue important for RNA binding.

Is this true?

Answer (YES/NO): NO